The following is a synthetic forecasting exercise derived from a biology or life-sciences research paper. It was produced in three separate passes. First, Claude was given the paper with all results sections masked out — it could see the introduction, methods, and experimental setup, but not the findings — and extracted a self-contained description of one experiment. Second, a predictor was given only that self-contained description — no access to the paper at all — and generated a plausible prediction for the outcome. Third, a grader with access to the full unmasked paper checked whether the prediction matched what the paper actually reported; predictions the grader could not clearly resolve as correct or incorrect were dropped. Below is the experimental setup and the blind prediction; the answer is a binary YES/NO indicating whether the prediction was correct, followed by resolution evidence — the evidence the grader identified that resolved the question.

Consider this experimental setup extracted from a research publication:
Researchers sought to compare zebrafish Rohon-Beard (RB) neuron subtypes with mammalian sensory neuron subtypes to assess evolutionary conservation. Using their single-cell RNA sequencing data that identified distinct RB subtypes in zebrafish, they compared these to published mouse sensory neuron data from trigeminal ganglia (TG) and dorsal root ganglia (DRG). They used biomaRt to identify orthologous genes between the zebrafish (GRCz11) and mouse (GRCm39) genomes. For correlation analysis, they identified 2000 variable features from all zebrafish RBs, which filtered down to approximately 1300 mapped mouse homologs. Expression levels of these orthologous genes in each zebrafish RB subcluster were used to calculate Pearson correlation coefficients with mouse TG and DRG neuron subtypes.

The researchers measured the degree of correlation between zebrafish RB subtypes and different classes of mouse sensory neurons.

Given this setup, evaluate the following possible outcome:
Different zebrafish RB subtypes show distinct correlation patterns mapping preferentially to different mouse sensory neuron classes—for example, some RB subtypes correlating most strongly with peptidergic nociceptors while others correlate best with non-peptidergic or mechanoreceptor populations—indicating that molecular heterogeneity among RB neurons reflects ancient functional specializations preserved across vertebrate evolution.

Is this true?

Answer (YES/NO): NO